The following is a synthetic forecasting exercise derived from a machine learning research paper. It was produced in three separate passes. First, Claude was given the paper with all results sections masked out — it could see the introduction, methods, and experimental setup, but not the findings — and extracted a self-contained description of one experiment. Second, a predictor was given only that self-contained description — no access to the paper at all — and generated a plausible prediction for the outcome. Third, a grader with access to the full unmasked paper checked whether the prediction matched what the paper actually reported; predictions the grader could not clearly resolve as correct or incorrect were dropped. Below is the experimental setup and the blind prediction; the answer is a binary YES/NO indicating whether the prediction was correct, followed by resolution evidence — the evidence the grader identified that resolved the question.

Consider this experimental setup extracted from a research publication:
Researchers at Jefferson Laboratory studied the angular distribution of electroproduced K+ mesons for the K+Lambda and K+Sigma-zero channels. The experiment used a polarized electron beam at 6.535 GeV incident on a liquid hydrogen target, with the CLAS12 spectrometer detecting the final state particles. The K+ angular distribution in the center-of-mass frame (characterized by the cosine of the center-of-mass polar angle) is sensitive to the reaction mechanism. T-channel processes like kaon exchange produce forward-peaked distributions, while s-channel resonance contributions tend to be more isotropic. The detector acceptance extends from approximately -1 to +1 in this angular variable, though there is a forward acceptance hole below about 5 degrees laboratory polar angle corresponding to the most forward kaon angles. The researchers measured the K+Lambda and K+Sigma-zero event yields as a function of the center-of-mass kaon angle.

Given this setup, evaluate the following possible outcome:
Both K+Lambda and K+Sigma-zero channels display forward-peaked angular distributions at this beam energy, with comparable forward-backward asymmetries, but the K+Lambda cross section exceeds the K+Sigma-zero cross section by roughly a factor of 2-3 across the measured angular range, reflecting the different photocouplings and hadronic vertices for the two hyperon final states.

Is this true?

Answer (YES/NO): YES